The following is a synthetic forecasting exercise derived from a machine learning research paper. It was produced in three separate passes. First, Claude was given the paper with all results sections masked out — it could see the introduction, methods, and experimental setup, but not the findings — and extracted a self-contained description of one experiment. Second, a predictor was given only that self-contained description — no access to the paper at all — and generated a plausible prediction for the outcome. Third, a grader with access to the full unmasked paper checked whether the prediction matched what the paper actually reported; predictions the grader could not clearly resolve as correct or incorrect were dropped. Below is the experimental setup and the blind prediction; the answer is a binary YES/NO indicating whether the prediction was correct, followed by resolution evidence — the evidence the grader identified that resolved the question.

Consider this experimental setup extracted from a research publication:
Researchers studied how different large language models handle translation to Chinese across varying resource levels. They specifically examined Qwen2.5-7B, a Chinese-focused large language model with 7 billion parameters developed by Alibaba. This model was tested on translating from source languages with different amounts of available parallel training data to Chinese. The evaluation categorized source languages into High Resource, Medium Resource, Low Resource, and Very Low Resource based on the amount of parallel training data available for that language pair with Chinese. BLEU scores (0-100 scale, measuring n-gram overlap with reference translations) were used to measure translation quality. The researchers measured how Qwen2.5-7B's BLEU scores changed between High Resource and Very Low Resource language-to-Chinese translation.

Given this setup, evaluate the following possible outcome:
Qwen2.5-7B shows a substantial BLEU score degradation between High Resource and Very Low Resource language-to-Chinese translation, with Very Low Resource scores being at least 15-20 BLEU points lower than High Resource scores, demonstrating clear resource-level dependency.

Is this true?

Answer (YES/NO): YES